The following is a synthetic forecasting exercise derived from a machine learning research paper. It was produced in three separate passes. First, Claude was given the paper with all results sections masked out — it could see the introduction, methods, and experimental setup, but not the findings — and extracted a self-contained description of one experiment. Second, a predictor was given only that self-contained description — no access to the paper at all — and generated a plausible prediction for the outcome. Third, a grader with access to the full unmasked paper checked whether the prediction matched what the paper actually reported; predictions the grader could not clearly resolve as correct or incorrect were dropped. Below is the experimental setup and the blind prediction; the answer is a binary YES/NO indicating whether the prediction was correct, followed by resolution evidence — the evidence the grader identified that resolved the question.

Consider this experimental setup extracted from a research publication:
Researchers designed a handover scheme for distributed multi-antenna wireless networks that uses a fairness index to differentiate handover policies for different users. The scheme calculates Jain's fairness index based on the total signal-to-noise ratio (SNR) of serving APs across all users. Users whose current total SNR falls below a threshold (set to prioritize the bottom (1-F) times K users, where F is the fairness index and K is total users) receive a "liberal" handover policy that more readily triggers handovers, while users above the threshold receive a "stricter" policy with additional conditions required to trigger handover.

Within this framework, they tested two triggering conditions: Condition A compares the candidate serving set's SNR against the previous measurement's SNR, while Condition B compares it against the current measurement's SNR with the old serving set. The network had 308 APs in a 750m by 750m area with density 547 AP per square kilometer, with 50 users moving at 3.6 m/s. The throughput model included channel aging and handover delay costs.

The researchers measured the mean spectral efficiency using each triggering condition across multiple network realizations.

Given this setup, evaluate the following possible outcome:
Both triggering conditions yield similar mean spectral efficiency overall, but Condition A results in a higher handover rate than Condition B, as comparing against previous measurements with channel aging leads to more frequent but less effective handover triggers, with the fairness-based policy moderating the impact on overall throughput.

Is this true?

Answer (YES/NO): NO